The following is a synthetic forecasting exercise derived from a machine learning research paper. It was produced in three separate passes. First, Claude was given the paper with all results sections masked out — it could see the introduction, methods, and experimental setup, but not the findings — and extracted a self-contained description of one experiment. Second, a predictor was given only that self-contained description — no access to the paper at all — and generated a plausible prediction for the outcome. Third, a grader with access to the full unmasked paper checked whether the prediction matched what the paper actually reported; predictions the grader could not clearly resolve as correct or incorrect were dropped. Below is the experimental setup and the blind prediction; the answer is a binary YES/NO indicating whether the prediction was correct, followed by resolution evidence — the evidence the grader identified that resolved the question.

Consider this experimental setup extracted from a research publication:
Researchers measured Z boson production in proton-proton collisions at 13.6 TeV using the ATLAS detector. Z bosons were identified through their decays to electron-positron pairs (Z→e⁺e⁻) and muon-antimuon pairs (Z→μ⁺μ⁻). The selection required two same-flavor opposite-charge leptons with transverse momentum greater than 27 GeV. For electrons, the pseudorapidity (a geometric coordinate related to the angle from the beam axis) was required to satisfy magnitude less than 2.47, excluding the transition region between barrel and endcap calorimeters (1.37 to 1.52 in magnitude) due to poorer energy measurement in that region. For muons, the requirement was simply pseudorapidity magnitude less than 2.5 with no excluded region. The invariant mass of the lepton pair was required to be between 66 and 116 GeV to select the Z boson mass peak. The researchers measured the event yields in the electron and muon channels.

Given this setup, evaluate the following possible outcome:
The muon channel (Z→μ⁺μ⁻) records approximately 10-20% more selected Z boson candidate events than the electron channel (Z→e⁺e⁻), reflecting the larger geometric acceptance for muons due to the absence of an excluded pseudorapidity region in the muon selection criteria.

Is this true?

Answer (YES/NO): NO